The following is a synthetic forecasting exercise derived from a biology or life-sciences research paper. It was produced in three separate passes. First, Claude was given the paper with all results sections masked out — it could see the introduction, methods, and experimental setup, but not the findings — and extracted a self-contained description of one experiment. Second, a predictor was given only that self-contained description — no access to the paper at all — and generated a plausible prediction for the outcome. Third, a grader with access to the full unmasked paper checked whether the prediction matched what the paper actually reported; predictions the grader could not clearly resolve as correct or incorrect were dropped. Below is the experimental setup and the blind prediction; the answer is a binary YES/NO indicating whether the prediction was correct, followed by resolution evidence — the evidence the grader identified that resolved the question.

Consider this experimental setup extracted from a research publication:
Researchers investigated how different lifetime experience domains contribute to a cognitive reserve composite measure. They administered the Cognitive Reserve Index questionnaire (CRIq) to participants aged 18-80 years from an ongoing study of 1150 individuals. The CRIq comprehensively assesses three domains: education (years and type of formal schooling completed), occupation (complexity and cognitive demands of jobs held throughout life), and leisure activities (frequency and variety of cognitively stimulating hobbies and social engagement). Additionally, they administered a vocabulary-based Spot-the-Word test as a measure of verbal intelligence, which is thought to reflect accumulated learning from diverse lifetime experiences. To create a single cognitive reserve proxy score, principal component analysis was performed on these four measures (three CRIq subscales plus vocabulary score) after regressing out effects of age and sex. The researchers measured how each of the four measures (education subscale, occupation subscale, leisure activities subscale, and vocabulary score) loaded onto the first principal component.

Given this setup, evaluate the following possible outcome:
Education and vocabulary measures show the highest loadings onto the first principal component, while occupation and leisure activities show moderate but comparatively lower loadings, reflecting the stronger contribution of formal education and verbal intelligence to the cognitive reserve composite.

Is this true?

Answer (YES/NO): NO